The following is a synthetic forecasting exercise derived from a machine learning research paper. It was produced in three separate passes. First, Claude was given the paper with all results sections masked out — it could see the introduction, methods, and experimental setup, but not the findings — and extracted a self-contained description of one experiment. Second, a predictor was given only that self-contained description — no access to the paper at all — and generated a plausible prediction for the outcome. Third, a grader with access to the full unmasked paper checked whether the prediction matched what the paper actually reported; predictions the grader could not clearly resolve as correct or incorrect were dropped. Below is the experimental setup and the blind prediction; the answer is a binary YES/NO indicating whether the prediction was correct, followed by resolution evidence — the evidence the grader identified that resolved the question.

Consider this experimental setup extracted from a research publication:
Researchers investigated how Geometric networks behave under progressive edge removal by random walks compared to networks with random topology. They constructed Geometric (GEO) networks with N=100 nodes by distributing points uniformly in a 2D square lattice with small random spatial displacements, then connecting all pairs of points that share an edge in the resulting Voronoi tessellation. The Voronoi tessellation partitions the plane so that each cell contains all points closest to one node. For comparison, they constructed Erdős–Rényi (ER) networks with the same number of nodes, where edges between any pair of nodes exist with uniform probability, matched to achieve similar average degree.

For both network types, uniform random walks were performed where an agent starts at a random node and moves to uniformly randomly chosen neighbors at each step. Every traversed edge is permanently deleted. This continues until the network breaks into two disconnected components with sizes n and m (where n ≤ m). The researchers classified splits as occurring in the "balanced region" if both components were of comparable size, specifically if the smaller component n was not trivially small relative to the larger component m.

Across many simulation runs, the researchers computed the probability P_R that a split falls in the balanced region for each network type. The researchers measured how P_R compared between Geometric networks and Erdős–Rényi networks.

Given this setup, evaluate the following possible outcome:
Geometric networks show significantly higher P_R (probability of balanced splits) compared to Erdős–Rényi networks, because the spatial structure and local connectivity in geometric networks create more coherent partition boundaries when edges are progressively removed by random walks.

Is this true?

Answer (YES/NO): YES